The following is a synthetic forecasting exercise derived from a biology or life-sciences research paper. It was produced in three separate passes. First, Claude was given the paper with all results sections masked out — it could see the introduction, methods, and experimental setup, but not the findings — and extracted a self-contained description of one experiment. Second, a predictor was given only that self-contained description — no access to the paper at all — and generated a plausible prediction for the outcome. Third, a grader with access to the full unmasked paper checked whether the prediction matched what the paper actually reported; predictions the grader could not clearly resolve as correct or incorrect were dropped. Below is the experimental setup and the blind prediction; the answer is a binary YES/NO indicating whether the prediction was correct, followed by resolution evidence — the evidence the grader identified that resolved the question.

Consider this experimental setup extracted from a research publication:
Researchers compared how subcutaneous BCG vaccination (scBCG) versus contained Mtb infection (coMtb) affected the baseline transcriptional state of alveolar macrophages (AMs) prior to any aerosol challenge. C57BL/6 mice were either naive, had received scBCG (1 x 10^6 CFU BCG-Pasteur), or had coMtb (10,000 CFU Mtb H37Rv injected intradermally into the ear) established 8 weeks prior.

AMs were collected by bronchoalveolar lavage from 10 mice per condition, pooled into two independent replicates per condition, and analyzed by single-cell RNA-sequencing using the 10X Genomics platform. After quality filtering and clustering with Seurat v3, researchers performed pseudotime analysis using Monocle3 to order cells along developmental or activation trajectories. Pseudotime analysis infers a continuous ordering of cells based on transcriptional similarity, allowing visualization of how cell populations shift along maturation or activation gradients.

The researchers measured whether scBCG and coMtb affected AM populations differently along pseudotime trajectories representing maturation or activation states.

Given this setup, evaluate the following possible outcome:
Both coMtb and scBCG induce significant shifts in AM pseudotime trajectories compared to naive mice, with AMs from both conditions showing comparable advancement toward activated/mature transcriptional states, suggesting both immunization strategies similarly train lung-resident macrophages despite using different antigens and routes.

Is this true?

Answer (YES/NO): NO